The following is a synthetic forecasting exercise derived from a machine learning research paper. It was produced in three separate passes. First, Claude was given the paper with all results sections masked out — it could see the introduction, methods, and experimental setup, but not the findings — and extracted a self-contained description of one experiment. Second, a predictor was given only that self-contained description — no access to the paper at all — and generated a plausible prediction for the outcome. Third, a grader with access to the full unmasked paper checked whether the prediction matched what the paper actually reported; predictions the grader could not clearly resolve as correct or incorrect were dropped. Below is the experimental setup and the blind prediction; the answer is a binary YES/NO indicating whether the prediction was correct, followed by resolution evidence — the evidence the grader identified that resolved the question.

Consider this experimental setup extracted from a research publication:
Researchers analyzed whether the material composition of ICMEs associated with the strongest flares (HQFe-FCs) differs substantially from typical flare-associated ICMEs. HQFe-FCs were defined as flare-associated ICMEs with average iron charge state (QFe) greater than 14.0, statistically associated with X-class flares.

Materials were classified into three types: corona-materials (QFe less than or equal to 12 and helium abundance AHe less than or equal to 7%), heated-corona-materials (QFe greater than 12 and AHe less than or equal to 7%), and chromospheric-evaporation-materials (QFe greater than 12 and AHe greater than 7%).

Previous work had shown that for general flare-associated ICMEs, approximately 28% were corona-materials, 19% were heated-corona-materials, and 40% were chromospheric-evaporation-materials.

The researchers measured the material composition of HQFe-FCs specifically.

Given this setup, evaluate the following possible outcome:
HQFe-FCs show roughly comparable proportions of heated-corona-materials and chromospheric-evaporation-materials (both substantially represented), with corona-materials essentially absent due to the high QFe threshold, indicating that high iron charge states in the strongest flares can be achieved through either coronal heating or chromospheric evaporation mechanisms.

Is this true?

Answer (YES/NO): NO